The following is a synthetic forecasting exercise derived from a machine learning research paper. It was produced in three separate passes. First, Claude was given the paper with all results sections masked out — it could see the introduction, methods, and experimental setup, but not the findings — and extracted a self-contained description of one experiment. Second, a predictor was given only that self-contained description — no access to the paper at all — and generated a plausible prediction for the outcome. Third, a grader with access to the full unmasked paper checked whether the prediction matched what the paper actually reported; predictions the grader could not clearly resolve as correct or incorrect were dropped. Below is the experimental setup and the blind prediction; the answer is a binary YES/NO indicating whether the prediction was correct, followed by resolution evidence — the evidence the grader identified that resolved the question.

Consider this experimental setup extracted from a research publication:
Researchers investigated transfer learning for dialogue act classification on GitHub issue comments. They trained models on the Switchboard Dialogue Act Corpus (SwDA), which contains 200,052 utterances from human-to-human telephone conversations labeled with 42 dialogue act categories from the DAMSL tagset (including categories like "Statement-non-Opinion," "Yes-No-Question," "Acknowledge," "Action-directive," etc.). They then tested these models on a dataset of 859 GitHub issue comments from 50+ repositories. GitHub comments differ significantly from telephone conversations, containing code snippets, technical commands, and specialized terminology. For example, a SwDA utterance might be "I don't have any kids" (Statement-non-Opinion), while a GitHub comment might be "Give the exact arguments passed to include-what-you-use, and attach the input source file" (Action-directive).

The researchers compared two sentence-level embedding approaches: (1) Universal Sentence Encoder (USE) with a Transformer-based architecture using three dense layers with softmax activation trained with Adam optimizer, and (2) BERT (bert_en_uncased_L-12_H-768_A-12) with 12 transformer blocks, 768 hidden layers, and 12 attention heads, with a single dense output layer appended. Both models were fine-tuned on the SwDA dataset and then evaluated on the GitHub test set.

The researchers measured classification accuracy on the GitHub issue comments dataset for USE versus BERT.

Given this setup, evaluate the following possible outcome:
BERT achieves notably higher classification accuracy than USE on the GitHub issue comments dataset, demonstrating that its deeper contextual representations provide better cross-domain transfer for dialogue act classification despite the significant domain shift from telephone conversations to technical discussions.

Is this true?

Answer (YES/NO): NO